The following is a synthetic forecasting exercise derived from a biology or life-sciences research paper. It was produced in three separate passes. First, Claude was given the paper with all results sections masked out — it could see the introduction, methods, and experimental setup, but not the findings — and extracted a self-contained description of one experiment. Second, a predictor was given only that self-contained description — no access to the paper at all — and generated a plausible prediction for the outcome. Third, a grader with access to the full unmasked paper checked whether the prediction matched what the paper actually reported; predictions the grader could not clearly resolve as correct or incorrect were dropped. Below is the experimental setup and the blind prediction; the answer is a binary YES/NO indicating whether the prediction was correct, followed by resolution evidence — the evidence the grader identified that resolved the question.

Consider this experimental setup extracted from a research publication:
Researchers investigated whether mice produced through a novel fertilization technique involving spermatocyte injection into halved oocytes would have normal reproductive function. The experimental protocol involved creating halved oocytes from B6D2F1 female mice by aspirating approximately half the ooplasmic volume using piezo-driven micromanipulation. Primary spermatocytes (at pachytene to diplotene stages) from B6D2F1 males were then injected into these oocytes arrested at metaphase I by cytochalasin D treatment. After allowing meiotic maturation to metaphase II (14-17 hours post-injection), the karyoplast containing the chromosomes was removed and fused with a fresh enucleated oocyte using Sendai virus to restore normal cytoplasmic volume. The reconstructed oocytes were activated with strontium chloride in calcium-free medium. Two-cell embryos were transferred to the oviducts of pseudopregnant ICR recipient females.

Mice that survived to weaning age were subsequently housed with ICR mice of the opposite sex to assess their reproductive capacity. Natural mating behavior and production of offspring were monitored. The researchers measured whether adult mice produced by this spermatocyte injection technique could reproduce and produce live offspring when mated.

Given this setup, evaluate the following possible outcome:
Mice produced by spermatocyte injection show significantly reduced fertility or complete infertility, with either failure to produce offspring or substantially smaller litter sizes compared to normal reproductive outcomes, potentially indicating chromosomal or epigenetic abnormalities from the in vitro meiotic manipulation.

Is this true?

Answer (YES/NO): NO